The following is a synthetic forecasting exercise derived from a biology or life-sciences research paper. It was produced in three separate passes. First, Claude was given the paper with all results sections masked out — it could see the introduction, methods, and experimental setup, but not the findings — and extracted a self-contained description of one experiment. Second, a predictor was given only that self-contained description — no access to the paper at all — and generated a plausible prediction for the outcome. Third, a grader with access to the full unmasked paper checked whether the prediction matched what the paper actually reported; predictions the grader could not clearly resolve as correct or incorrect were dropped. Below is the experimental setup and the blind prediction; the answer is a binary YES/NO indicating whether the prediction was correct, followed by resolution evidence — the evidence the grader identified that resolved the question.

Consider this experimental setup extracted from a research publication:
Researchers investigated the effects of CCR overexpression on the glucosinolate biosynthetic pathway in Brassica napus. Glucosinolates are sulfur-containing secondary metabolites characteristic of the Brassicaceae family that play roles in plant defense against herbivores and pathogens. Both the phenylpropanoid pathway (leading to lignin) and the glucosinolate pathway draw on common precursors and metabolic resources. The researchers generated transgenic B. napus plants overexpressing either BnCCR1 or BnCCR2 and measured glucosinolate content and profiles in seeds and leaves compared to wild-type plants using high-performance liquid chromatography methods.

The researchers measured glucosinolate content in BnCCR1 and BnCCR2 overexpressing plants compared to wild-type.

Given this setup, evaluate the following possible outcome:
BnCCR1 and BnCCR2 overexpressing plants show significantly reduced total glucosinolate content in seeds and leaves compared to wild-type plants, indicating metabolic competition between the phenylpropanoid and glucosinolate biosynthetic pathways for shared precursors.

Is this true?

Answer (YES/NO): NO